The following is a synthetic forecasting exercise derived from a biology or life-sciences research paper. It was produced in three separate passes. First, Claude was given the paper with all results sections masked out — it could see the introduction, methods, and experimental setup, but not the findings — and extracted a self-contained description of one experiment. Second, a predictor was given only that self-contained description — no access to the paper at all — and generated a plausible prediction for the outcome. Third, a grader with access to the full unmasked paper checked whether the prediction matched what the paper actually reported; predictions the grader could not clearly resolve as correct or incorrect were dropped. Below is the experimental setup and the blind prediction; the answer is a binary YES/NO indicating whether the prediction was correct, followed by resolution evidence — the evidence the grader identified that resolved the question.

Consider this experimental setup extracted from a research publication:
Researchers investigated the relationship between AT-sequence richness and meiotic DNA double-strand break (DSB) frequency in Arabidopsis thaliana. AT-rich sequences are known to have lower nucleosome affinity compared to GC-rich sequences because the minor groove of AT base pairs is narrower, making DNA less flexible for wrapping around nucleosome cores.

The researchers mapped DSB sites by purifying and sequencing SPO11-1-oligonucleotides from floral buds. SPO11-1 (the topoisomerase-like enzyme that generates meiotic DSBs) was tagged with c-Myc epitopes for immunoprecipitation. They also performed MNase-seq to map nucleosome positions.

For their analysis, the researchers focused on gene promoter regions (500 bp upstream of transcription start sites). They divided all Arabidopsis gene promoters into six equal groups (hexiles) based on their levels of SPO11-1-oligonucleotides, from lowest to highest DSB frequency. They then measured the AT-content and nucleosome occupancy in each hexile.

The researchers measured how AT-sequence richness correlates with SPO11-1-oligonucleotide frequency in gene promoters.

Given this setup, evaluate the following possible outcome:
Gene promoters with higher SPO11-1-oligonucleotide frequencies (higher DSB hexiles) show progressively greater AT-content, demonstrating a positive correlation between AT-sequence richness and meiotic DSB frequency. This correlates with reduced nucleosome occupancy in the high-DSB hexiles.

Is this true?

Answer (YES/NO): YES